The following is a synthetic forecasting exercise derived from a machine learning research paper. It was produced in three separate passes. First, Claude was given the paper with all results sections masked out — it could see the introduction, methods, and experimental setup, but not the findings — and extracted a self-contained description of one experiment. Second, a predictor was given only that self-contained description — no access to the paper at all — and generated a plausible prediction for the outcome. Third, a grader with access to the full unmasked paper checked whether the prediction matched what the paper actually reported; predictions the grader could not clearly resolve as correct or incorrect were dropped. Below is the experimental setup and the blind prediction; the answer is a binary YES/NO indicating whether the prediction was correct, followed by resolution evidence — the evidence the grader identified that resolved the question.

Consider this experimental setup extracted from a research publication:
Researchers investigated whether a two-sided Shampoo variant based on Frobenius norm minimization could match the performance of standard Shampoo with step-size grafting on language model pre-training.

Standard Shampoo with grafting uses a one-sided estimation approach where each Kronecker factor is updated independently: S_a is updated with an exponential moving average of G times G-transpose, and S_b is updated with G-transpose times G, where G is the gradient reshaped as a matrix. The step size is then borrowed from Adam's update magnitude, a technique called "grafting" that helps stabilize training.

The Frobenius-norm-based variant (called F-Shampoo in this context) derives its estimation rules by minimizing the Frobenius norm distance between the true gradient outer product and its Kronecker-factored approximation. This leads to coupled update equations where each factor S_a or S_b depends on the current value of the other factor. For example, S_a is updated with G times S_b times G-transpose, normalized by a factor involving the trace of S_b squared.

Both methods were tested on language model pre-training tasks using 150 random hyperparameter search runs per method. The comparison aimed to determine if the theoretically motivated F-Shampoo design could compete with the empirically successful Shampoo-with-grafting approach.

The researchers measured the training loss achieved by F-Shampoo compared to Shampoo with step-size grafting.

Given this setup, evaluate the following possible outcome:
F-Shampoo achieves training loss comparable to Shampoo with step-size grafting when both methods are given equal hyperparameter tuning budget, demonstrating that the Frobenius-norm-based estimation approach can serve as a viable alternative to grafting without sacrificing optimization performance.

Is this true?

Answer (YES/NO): NO